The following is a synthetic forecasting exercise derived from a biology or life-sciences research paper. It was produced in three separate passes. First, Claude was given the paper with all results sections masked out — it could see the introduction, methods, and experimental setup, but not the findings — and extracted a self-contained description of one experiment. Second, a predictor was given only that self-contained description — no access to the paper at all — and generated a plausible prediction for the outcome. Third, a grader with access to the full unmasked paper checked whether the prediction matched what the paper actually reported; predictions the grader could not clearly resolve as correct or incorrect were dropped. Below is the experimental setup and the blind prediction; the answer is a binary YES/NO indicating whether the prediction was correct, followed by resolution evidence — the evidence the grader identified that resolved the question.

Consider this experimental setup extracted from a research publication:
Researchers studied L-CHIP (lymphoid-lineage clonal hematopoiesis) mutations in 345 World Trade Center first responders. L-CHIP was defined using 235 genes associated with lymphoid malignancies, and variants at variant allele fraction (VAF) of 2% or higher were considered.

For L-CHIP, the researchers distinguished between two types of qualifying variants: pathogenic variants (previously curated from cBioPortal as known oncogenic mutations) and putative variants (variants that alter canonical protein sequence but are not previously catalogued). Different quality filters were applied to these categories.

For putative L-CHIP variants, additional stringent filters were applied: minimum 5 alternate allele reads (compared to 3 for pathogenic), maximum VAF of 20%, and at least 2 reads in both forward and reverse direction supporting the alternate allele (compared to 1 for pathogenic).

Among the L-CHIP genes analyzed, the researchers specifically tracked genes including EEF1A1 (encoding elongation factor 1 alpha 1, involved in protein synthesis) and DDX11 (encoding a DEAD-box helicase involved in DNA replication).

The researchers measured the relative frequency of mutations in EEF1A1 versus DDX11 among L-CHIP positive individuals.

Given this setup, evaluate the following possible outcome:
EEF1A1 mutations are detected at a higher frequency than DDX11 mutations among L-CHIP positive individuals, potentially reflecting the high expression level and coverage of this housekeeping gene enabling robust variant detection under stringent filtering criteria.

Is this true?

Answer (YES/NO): YES